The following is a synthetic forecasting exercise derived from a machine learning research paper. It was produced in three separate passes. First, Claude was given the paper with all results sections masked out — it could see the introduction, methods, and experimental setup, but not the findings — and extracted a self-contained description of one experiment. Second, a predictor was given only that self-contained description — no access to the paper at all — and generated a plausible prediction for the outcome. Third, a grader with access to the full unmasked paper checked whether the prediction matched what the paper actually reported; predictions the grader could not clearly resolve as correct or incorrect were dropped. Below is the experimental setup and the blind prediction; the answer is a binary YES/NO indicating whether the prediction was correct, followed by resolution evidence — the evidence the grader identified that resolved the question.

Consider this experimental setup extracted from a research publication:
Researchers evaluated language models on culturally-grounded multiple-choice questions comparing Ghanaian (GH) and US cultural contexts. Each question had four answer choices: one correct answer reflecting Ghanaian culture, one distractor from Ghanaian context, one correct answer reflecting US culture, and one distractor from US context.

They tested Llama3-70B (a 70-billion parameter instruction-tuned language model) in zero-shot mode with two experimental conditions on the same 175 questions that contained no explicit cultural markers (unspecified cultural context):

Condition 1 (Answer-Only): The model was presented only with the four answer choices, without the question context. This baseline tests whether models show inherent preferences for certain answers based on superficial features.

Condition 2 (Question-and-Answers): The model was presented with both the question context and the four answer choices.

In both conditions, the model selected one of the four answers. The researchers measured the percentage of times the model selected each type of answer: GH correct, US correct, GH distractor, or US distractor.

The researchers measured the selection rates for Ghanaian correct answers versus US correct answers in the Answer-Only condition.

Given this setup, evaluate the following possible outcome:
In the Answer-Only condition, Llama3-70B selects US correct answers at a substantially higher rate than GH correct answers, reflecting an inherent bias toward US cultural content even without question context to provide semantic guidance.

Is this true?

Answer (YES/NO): NO